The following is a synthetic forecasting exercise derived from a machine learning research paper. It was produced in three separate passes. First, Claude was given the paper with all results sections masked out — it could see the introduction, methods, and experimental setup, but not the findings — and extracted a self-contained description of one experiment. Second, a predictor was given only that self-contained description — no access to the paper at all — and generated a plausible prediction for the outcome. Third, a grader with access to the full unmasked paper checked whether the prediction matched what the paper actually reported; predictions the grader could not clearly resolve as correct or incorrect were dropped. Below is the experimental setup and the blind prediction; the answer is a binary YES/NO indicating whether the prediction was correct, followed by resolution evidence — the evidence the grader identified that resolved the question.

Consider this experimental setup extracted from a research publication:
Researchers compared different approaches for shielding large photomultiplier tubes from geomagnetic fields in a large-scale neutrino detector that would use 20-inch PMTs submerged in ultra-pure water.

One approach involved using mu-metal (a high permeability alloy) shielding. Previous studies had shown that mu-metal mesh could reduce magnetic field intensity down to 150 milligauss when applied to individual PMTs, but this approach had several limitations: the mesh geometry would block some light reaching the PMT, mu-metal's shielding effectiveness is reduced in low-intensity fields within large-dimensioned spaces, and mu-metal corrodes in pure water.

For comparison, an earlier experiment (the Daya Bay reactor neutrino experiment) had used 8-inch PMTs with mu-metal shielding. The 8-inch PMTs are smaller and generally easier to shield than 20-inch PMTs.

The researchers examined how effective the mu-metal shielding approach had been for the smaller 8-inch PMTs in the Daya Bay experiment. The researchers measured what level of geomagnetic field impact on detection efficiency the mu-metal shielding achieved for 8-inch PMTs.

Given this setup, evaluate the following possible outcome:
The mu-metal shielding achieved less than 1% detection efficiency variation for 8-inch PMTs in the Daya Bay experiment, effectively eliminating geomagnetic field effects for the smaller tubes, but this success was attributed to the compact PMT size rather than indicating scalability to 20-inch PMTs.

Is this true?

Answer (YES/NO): NO